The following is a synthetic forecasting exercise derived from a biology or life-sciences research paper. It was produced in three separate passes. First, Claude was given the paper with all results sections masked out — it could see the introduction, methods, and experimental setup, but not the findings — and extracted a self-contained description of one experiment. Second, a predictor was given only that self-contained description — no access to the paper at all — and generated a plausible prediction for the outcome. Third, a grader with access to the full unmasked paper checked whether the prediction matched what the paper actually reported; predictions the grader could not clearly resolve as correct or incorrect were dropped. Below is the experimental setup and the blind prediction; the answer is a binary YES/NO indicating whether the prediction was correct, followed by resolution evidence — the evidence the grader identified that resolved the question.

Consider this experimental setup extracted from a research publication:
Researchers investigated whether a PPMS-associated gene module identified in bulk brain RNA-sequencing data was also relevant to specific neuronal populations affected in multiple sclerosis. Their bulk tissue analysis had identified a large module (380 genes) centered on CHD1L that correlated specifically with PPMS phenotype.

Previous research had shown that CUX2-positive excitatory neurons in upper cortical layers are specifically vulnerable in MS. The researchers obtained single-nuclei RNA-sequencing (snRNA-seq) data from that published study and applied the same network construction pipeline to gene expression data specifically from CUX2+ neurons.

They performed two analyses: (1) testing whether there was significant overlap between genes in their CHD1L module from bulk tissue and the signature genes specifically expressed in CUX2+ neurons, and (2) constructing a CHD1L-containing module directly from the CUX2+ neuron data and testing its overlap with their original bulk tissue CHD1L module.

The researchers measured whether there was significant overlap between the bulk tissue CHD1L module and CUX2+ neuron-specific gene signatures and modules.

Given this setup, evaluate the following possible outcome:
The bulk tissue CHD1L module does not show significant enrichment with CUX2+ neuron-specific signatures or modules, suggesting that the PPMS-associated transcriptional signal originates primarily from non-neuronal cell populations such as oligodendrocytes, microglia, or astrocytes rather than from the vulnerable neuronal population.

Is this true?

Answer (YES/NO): NO